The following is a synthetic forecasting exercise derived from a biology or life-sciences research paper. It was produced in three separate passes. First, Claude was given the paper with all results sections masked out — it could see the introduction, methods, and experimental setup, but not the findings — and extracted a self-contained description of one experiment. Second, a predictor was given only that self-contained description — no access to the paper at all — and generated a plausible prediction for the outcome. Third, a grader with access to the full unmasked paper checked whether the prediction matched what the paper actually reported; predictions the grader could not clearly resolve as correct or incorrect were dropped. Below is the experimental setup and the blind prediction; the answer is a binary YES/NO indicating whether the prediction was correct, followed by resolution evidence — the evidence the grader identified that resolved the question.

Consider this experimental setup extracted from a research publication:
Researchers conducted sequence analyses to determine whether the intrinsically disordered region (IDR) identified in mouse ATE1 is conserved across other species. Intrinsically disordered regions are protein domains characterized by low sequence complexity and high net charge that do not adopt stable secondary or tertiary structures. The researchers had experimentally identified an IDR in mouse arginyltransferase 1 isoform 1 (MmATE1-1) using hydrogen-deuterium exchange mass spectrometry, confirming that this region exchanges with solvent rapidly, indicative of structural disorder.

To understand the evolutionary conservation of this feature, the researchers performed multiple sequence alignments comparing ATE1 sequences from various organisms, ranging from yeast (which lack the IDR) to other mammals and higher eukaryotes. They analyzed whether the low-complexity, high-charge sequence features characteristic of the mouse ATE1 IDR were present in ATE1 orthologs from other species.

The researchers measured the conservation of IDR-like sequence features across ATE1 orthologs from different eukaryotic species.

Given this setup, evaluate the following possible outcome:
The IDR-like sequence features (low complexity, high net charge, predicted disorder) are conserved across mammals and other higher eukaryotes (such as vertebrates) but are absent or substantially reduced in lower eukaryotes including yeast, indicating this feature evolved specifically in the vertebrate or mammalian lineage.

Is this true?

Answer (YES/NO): NO